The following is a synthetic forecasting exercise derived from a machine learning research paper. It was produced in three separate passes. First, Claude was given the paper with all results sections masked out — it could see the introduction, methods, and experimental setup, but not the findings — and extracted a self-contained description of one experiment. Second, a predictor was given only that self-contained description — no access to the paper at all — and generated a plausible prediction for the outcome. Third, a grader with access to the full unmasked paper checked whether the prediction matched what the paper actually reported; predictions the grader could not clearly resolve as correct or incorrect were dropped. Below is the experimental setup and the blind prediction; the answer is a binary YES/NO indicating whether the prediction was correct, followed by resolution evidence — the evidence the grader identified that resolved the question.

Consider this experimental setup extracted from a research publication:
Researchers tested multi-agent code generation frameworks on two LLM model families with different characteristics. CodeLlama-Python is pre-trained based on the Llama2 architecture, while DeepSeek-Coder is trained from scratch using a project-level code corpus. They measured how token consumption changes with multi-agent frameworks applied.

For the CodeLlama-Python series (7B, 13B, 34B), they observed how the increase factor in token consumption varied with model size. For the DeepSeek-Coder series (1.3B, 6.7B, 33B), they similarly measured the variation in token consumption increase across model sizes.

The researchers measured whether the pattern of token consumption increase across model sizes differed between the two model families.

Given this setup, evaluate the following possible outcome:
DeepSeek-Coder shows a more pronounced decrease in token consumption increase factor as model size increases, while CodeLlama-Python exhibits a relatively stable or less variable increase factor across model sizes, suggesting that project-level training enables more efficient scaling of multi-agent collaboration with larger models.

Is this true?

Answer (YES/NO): NO